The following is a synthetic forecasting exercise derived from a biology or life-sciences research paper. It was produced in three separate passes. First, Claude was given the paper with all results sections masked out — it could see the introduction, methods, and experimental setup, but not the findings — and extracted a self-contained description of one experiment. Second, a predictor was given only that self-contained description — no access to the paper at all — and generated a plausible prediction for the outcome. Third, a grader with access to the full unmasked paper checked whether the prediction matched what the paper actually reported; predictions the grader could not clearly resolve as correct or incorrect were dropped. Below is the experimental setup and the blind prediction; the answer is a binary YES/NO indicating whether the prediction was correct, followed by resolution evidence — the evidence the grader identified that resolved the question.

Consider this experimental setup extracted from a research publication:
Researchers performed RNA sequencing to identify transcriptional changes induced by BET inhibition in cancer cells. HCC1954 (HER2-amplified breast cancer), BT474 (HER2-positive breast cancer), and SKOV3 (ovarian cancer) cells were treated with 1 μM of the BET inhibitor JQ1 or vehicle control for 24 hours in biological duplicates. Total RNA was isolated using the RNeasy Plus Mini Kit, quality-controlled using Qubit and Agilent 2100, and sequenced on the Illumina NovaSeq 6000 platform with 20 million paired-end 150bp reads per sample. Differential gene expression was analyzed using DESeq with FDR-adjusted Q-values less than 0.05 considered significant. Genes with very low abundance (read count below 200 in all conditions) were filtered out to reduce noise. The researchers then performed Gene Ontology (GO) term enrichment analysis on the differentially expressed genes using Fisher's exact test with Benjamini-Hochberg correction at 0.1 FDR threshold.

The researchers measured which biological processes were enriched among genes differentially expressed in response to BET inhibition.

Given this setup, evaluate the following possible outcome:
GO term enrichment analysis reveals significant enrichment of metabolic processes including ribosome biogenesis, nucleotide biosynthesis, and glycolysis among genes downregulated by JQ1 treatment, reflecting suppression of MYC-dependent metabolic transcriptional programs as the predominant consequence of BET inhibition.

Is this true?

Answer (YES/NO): NO